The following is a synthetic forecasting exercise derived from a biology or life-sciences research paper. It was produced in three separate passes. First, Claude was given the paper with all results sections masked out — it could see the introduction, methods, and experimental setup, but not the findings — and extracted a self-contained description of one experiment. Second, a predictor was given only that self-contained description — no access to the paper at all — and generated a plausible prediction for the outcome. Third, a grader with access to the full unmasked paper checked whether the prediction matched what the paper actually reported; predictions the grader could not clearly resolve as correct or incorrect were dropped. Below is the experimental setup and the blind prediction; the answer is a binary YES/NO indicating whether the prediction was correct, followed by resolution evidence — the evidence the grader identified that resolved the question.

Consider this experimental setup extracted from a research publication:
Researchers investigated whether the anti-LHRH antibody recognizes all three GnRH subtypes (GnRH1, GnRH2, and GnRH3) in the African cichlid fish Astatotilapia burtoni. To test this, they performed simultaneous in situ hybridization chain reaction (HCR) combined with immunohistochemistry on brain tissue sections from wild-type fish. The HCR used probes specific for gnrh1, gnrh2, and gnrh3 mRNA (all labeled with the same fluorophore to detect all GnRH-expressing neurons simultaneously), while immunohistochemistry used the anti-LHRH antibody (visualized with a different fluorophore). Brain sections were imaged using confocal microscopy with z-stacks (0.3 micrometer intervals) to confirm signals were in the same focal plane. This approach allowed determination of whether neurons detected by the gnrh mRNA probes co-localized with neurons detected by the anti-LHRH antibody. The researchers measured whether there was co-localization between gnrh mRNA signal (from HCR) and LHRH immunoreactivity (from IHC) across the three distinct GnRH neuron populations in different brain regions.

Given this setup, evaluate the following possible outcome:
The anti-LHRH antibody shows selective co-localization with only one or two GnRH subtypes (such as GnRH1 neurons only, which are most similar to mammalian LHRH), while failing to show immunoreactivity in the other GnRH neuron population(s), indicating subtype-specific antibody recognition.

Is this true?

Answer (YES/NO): NO